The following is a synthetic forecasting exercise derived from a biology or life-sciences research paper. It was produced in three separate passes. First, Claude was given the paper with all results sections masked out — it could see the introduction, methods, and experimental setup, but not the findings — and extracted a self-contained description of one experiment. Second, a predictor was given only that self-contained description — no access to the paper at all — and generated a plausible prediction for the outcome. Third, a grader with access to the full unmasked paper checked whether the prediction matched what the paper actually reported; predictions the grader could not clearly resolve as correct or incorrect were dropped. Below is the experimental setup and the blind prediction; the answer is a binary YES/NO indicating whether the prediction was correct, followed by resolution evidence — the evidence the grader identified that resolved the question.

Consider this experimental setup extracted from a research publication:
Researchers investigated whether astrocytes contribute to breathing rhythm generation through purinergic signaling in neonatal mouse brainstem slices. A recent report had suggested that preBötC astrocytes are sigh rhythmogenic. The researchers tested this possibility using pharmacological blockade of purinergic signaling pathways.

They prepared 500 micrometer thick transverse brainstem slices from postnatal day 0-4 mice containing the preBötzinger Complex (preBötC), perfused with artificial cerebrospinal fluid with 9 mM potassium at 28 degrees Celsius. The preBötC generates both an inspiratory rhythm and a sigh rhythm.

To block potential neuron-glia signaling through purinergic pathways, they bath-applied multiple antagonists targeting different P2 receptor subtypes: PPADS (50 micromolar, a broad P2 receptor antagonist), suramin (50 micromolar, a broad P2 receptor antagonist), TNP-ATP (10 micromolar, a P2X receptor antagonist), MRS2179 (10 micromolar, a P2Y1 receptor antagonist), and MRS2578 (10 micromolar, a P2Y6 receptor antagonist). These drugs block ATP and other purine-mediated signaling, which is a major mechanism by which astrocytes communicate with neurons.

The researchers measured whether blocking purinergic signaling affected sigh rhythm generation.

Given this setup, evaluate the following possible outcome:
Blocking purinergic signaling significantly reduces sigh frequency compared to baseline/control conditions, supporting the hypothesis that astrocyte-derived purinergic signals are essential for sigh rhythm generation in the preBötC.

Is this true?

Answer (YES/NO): NO